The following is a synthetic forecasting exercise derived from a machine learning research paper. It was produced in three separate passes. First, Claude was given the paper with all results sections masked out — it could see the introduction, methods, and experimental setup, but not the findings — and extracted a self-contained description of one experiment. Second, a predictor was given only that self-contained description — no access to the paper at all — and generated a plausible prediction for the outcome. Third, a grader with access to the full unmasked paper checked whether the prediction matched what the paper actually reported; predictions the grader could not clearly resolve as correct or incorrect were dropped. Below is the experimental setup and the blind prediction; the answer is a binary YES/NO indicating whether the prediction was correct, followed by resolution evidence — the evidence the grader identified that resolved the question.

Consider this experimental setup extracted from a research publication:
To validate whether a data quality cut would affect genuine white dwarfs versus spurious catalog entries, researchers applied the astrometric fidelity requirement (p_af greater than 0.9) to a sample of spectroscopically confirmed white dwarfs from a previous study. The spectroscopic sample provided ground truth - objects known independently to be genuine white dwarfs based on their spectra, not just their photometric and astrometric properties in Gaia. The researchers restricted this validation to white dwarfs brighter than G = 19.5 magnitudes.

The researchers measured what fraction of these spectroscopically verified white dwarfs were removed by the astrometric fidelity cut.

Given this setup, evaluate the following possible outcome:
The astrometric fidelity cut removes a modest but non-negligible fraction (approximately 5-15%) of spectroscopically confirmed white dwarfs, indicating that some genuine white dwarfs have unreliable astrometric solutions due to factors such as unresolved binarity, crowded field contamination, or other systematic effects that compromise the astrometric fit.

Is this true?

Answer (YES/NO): NO